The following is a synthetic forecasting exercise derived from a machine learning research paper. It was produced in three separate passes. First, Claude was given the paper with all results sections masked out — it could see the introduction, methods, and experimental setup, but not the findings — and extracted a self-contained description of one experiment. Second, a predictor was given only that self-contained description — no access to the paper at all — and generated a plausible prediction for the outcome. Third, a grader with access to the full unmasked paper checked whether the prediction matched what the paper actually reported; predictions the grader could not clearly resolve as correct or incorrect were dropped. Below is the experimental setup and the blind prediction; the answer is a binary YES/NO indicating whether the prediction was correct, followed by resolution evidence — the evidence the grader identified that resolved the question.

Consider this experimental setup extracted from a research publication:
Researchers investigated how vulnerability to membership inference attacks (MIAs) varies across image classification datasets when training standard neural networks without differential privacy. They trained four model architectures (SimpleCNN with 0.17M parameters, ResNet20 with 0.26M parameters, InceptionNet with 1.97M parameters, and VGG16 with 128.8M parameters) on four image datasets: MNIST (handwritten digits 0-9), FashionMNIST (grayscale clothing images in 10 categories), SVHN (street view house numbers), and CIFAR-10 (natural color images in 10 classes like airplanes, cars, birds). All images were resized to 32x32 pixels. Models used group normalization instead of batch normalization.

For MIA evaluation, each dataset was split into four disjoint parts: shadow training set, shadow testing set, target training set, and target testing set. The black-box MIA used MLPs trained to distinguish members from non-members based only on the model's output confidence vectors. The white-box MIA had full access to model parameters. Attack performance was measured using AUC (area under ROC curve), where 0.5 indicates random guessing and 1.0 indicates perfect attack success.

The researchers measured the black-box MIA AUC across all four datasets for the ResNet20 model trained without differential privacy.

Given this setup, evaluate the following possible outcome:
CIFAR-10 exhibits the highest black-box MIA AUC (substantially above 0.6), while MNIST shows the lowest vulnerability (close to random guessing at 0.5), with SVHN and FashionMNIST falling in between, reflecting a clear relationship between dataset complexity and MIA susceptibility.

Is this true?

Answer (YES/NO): YES